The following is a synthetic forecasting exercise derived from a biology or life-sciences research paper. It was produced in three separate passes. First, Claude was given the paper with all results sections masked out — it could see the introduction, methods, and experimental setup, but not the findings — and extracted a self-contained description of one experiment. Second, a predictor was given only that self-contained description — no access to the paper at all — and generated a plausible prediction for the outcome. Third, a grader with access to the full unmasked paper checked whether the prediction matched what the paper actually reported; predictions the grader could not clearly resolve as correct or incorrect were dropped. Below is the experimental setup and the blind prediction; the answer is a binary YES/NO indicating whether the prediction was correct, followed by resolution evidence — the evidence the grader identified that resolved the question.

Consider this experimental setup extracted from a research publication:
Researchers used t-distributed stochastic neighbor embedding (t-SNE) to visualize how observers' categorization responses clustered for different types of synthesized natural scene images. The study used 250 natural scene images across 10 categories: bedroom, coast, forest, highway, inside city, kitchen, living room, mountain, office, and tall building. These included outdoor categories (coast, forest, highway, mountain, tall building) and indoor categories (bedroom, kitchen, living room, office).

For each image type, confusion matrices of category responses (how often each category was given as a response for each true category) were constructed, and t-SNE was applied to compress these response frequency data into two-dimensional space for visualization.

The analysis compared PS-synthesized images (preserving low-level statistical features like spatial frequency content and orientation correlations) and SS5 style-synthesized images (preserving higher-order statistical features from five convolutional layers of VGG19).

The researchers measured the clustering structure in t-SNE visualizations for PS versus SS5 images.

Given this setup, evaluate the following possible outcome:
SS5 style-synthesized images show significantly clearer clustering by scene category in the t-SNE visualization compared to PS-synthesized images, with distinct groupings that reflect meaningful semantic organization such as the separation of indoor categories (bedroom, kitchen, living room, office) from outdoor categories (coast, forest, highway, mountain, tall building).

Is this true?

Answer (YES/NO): NO